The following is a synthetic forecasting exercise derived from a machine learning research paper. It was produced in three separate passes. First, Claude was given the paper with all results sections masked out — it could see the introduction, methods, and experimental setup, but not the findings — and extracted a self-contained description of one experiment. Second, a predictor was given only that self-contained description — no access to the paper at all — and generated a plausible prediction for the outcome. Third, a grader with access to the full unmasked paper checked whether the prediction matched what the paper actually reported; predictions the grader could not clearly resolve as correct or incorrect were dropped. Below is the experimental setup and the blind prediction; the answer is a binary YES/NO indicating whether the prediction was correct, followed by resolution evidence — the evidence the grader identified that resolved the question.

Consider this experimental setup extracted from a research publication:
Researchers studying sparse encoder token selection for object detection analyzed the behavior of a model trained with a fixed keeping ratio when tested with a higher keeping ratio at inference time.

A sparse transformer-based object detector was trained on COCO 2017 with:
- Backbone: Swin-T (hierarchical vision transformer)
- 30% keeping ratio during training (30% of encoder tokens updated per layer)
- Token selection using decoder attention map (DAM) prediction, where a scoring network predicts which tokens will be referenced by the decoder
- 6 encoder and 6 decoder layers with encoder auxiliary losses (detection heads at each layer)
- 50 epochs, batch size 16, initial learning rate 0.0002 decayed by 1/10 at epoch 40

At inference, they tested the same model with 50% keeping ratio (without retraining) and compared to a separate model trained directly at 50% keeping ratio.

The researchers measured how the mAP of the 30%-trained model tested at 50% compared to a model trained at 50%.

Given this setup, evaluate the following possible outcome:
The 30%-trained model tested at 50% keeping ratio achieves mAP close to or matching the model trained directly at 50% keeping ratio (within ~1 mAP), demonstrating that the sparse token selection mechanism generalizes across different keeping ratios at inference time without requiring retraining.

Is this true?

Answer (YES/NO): YES